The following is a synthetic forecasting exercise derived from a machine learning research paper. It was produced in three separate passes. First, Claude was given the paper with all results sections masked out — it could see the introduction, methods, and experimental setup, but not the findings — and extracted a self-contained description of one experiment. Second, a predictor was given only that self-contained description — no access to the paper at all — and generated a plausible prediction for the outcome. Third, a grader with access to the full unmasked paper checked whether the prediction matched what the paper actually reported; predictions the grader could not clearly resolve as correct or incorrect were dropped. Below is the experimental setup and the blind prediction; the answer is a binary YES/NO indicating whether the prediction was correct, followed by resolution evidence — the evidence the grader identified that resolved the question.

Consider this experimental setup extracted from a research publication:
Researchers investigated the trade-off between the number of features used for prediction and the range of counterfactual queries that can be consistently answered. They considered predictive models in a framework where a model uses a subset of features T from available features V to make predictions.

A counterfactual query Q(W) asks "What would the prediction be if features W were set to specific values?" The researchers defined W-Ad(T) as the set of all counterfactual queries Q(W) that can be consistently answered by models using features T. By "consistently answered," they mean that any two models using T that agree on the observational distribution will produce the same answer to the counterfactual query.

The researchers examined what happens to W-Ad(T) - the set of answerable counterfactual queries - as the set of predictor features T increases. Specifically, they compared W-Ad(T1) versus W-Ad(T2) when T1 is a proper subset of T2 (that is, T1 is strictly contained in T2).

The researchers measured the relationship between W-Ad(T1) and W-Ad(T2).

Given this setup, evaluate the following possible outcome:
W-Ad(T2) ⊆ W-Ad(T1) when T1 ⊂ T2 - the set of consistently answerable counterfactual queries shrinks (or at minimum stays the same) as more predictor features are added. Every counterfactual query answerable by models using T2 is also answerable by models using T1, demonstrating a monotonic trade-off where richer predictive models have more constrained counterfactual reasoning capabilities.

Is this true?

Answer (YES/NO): YES